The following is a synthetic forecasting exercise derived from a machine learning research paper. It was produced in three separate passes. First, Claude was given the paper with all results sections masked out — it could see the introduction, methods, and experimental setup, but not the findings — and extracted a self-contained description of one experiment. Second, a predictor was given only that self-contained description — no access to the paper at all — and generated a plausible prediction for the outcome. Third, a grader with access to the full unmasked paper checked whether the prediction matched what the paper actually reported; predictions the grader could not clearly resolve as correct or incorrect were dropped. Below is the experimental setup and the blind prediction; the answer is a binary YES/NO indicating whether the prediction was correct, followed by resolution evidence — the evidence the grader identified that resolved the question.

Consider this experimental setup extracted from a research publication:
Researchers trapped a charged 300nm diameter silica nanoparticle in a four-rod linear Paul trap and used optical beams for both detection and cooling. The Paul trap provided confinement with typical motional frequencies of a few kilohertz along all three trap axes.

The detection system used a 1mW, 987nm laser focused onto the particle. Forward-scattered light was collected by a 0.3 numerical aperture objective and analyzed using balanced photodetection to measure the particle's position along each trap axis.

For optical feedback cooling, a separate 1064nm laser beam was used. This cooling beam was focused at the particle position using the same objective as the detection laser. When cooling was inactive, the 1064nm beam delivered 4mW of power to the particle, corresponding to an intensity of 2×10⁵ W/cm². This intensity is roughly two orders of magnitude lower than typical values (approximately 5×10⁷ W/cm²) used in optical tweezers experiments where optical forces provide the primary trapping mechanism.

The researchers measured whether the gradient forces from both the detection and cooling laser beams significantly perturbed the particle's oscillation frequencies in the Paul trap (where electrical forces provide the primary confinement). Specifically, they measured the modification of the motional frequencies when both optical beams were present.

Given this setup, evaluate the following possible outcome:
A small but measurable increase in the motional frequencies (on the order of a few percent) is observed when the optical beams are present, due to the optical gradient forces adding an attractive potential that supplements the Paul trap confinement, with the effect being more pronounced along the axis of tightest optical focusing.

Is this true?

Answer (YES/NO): NO